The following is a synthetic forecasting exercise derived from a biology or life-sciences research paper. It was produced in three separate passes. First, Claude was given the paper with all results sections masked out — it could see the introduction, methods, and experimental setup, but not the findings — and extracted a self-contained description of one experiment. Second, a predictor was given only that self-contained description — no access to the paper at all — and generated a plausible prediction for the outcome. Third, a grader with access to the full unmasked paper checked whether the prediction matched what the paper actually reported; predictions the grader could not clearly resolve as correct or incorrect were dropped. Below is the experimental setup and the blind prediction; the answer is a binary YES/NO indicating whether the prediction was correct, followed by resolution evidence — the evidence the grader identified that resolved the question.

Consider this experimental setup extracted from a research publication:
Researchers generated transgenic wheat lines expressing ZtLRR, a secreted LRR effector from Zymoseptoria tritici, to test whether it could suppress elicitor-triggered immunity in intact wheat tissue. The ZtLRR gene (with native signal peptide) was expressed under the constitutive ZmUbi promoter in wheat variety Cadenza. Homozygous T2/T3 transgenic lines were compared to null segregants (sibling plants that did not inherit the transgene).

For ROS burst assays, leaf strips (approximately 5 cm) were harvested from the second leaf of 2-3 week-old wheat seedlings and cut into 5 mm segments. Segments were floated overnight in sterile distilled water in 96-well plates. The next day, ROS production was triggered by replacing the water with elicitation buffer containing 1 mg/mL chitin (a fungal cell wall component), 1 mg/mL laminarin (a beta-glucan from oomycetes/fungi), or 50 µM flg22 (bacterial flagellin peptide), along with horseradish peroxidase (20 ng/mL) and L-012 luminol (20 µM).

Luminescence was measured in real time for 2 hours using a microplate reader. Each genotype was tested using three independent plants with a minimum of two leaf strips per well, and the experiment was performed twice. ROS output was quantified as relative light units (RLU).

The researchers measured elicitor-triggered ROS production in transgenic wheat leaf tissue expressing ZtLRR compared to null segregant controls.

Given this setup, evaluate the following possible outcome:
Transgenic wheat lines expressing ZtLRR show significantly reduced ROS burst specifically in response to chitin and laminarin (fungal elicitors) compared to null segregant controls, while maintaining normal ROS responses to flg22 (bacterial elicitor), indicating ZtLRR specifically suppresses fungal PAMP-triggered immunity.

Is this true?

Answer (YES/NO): NO